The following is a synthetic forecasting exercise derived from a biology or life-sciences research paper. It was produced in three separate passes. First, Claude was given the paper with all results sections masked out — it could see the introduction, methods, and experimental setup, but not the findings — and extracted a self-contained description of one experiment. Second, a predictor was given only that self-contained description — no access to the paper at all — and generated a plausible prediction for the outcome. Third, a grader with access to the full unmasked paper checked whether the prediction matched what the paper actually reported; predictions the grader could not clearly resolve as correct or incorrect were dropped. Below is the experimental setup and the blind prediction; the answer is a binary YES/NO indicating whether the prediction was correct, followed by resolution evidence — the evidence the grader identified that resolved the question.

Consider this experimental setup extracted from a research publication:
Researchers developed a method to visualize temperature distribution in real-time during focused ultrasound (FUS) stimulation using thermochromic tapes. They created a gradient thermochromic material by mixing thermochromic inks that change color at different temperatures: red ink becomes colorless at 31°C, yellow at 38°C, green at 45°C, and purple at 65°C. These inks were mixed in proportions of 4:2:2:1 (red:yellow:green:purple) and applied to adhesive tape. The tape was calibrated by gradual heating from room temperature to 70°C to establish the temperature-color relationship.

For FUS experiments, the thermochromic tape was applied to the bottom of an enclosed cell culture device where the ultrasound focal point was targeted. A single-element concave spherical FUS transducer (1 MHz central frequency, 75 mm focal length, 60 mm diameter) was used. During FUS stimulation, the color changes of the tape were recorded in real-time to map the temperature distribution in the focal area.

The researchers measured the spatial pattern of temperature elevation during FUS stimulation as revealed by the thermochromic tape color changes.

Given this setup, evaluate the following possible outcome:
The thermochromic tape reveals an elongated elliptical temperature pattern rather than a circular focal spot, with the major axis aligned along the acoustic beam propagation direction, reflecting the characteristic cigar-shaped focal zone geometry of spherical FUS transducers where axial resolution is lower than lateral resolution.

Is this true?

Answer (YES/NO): YES